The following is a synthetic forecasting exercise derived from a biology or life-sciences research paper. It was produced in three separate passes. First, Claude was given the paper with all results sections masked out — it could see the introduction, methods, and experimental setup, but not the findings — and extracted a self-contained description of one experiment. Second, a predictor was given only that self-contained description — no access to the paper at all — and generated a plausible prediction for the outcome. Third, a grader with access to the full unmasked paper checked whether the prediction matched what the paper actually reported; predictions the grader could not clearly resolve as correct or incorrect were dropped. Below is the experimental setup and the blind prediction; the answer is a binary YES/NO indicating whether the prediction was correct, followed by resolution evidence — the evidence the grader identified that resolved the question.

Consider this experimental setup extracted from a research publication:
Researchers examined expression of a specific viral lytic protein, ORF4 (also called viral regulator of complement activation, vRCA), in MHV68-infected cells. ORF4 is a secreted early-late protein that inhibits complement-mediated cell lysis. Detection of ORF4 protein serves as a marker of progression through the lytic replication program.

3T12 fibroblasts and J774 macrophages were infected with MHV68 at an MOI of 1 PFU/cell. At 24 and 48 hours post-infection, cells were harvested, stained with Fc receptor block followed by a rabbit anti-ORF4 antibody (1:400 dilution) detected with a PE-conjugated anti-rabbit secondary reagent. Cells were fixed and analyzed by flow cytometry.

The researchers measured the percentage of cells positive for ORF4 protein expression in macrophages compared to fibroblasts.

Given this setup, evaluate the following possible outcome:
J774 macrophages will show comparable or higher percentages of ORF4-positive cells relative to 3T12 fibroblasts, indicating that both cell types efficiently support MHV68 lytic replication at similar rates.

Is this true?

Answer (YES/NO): NO